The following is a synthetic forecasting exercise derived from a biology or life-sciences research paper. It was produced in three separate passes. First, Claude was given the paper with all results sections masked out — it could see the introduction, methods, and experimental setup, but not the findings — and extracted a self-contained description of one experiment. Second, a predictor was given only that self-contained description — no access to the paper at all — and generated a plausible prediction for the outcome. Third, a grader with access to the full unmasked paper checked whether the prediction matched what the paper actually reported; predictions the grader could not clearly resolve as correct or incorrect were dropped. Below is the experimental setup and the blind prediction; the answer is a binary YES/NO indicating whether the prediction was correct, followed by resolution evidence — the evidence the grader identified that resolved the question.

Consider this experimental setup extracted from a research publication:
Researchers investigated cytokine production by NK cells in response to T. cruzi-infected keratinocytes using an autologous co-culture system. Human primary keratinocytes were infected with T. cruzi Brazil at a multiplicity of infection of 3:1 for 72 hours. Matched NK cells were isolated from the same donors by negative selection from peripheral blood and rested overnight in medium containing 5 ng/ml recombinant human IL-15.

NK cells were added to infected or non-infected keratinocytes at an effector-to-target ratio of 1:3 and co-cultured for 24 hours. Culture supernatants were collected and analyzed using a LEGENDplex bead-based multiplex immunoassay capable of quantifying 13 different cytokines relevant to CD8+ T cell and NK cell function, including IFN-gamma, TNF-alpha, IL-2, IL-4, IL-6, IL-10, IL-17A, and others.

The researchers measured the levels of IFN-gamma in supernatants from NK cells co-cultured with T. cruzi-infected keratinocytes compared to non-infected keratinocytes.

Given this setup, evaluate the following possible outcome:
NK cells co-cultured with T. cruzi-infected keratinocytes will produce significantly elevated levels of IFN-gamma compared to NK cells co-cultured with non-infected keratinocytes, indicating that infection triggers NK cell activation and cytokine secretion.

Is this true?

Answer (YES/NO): YES